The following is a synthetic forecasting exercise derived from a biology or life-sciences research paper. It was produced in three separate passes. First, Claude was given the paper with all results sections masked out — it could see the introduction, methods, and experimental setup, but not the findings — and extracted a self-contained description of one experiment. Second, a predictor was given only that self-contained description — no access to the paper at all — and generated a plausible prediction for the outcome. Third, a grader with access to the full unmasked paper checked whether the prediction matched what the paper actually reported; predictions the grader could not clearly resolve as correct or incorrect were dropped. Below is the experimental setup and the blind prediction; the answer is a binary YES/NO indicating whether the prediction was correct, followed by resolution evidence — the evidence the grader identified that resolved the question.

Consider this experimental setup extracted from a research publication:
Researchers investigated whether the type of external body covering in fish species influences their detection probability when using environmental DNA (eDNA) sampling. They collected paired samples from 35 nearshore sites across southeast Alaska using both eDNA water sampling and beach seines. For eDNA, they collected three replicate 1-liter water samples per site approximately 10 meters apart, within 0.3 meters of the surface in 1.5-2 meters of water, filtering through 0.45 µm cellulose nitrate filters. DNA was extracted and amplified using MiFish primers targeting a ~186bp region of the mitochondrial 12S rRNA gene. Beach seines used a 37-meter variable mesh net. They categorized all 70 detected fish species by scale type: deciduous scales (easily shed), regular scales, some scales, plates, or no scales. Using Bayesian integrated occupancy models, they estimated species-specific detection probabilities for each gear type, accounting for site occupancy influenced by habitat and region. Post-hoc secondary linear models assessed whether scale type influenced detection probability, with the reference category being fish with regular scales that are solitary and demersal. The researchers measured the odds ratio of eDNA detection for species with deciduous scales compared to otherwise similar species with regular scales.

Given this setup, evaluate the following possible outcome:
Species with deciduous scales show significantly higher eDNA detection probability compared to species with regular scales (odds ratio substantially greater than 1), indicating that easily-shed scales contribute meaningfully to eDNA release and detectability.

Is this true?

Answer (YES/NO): YES